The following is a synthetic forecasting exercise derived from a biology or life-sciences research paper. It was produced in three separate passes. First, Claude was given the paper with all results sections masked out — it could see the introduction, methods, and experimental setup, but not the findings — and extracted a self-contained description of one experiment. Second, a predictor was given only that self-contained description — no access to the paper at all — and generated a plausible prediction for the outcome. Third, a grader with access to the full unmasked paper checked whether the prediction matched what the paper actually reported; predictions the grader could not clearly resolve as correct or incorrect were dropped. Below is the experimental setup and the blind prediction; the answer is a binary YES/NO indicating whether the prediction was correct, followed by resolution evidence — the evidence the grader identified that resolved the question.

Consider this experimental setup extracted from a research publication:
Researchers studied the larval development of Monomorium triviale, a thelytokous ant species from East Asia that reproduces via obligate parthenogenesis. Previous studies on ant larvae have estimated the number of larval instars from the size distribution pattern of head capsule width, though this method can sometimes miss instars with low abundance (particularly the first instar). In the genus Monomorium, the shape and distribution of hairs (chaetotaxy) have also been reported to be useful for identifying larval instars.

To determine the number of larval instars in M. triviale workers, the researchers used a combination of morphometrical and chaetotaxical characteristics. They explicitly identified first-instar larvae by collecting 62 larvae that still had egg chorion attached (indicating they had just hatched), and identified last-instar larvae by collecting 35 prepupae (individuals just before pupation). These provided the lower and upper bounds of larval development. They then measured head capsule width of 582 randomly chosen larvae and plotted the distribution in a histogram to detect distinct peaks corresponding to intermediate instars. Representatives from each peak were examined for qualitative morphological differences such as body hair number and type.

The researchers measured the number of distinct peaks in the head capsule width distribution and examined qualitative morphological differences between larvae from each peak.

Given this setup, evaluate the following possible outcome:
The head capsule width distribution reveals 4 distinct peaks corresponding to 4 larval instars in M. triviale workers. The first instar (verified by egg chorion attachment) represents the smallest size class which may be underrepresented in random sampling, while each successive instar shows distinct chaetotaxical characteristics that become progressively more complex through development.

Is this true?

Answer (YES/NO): NO